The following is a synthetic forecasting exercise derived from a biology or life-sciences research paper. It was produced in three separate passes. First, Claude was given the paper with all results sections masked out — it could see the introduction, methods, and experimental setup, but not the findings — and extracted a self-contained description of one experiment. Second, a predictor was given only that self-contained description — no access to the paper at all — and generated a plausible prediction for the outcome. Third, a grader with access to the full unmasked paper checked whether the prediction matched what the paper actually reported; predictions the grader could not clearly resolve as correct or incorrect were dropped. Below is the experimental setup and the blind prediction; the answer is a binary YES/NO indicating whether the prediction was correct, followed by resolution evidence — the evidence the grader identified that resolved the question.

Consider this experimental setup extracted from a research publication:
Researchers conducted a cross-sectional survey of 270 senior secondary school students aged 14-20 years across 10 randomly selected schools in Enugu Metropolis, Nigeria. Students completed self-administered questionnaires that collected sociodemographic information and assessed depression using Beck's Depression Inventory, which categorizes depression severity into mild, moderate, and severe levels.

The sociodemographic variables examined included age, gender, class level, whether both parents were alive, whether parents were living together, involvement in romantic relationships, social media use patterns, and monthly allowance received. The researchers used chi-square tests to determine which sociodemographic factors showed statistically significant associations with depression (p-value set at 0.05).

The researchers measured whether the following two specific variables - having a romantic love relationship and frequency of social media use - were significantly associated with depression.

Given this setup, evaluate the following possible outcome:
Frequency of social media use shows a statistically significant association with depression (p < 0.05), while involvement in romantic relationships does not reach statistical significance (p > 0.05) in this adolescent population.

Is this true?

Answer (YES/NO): NO